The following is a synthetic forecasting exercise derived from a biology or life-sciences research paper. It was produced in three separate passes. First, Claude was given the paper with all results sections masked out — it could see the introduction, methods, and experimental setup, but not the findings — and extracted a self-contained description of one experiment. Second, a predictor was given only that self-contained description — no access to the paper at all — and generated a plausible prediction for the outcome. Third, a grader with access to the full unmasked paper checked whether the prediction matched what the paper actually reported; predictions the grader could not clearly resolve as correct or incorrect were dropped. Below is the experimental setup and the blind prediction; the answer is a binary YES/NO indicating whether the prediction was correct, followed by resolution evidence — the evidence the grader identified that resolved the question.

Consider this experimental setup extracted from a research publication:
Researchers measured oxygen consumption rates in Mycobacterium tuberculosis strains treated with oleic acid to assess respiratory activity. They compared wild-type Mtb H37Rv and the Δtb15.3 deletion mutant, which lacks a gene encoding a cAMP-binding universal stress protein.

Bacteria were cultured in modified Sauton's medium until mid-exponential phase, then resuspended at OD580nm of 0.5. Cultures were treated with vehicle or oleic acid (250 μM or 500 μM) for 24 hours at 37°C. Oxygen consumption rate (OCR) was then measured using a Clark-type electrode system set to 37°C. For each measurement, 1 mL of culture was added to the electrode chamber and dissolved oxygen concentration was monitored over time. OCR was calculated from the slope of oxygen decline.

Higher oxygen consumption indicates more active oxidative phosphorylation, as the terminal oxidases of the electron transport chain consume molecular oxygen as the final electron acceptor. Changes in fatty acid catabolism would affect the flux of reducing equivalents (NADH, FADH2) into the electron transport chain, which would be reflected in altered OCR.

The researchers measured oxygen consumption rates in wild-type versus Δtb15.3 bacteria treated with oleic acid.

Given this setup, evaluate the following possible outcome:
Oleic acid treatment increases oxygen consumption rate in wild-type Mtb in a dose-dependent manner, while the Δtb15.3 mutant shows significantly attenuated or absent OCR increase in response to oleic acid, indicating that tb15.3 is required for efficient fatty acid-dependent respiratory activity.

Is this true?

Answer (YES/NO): NO